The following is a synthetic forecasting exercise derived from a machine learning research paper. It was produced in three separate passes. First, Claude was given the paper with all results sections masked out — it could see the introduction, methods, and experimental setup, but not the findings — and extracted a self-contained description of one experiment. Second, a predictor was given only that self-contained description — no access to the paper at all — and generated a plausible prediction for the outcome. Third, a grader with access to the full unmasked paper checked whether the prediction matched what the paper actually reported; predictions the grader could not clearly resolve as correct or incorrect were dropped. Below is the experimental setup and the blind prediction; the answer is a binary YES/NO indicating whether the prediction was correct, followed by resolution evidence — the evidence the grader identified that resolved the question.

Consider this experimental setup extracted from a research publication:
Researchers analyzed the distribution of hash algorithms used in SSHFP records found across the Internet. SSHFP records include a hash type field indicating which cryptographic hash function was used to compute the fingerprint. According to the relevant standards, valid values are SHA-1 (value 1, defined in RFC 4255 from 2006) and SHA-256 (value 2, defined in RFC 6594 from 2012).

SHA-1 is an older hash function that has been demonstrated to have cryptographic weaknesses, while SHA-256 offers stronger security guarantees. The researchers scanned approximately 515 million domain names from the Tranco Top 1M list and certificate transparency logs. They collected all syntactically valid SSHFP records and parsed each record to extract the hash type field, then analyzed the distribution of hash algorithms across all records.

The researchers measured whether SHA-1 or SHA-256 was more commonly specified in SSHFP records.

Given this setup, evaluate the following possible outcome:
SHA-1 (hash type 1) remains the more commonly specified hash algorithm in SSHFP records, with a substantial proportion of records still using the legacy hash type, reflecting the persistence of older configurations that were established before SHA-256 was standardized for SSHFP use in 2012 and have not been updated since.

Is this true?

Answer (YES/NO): NO